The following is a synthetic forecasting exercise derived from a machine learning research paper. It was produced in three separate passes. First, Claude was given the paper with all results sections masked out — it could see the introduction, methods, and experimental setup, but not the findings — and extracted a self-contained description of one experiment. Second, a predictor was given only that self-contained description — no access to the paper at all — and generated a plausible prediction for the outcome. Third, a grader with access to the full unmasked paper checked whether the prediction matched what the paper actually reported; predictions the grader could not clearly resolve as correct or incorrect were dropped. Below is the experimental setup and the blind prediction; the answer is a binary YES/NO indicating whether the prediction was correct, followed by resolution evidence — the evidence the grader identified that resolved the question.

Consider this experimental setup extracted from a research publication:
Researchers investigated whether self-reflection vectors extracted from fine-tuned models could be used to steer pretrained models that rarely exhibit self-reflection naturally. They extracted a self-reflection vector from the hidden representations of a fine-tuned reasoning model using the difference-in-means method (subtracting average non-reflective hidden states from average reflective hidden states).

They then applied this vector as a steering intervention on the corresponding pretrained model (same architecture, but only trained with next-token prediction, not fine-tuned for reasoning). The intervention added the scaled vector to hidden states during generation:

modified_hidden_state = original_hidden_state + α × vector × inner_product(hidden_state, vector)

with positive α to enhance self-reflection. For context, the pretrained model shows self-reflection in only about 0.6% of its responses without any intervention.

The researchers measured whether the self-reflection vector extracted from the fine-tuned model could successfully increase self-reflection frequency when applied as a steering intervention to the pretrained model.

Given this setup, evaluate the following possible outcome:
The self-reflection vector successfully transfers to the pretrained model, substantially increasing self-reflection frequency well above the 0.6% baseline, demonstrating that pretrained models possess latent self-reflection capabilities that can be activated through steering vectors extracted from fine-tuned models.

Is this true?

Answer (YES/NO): YES